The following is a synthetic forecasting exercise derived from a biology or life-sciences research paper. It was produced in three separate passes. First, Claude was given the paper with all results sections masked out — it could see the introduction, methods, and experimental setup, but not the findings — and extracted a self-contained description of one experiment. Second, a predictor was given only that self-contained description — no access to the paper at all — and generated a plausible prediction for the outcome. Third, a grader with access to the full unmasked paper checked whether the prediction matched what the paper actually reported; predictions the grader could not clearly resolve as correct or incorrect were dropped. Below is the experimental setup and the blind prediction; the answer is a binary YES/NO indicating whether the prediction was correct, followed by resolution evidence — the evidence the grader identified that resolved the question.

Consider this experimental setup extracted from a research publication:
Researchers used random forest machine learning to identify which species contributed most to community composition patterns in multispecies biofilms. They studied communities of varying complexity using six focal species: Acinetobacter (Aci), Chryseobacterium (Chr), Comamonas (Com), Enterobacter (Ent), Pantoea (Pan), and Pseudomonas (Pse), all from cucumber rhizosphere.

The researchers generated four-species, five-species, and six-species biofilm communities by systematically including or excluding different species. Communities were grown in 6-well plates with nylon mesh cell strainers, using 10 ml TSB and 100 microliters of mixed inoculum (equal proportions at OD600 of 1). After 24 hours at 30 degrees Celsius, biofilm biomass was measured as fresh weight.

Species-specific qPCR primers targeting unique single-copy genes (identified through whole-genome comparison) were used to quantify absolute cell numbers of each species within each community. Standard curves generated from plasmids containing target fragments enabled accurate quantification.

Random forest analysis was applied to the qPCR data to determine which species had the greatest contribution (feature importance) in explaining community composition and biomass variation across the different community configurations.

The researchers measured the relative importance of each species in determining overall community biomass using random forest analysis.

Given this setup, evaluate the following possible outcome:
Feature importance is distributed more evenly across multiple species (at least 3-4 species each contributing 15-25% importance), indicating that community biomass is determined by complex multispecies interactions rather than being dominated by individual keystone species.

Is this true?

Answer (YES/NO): NO